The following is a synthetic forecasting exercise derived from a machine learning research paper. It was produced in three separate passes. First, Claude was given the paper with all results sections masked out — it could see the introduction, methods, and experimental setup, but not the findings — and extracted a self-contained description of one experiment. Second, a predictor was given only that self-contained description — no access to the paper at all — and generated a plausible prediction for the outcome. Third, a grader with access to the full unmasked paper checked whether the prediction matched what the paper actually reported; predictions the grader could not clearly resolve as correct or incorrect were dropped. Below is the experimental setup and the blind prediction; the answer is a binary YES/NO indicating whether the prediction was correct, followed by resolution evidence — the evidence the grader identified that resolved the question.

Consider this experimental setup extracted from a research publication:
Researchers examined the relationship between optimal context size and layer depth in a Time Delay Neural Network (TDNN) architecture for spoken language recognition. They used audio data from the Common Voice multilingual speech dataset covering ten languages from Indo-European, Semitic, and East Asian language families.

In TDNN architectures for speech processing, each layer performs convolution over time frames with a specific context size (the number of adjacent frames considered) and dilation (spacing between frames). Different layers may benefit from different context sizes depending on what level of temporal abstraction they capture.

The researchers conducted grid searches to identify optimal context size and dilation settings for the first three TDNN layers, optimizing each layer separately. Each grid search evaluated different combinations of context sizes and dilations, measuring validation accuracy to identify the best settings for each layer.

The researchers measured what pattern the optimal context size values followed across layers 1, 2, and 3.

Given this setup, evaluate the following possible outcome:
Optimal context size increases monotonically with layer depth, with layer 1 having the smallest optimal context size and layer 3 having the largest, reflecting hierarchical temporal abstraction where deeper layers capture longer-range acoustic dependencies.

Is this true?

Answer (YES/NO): NO